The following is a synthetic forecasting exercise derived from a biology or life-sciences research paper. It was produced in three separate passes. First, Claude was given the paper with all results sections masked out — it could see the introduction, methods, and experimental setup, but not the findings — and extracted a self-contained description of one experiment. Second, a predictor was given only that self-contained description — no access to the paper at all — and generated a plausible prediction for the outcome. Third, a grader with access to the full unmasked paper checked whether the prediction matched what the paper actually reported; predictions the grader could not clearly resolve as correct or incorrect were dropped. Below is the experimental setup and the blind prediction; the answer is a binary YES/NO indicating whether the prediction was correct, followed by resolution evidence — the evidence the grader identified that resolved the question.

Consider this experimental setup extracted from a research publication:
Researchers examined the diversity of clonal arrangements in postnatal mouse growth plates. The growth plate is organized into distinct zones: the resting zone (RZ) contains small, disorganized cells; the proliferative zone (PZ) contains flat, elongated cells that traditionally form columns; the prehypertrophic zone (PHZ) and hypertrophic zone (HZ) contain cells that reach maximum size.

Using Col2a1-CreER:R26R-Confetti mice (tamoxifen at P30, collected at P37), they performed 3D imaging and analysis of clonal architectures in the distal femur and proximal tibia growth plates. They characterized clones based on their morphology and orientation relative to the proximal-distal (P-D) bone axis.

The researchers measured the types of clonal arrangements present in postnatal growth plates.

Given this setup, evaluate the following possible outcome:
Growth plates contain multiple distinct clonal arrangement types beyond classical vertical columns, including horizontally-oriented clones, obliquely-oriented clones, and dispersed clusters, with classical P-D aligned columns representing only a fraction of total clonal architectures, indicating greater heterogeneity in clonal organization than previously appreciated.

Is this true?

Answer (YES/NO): YES